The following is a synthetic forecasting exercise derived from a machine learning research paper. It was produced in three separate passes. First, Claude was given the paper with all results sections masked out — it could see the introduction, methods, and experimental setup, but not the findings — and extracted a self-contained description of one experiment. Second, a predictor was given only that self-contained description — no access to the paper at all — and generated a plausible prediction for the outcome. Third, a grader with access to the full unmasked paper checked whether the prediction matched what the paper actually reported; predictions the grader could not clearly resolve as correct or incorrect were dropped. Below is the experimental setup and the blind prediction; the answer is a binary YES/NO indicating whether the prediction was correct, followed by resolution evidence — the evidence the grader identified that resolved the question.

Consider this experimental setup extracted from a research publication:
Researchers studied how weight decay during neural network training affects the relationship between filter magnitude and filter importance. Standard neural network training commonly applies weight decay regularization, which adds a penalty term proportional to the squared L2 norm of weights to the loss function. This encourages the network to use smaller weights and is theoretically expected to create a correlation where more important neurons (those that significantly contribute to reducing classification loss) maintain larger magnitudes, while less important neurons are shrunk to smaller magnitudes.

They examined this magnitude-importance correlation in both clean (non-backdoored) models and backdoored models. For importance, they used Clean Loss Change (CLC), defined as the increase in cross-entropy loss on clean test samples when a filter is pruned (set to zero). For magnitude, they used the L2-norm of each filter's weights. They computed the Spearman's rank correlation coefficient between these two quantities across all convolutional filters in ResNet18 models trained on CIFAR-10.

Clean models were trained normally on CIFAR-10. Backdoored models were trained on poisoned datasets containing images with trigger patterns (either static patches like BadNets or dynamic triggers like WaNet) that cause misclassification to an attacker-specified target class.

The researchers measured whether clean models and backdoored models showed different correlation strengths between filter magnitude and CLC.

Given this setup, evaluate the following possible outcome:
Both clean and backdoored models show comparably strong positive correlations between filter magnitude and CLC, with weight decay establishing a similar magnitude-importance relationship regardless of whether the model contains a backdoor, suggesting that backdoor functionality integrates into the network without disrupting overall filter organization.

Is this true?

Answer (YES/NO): NO